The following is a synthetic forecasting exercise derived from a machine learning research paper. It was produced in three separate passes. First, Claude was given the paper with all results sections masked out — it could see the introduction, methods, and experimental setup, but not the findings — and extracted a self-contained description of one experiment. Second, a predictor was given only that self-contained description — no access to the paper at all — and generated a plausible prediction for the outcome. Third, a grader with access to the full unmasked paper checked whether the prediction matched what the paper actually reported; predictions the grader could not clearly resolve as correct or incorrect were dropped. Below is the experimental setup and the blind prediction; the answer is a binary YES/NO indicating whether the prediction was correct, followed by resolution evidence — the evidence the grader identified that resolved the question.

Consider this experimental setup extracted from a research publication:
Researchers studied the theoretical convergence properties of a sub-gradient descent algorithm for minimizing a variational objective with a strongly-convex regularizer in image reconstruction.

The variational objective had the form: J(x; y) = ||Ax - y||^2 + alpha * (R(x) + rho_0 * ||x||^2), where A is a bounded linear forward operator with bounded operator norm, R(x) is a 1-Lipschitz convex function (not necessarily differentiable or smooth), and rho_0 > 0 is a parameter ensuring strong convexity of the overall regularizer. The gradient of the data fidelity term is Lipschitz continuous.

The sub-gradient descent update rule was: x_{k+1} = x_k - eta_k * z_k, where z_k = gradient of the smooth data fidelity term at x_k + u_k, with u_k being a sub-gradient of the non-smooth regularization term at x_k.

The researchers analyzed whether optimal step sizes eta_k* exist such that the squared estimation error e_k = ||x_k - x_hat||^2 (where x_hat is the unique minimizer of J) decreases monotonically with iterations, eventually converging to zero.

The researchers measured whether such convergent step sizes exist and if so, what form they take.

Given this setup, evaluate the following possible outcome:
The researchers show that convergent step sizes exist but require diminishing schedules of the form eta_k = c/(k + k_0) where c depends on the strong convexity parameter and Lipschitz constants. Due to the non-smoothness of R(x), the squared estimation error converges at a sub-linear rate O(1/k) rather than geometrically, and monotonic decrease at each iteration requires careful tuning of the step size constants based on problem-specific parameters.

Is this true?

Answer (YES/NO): NO